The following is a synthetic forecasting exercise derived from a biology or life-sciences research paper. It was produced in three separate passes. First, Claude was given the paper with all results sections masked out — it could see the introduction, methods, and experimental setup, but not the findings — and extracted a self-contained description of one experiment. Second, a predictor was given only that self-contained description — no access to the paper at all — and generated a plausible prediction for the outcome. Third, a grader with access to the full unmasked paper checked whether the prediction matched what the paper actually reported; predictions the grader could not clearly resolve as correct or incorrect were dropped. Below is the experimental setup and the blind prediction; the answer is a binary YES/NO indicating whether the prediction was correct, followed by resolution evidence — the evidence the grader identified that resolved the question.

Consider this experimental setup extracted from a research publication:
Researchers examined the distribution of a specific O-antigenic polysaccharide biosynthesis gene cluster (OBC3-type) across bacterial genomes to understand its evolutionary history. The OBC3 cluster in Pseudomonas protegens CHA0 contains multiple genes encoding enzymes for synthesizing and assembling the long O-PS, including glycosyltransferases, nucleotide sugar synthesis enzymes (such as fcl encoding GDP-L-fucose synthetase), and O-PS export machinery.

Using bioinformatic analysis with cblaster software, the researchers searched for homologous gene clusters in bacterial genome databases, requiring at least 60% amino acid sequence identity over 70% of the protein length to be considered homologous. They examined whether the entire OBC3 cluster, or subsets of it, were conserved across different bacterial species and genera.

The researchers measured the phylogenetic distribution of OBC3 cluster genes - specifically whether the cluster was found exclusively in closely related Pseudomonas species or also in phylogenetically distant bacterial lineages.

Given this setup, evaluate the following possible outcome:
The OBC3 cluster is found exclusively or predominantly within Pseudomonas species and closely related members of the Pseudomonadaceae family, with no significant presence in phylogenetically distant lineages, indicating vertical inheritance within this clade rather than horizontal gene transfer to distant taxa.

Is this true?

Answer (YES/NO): NO